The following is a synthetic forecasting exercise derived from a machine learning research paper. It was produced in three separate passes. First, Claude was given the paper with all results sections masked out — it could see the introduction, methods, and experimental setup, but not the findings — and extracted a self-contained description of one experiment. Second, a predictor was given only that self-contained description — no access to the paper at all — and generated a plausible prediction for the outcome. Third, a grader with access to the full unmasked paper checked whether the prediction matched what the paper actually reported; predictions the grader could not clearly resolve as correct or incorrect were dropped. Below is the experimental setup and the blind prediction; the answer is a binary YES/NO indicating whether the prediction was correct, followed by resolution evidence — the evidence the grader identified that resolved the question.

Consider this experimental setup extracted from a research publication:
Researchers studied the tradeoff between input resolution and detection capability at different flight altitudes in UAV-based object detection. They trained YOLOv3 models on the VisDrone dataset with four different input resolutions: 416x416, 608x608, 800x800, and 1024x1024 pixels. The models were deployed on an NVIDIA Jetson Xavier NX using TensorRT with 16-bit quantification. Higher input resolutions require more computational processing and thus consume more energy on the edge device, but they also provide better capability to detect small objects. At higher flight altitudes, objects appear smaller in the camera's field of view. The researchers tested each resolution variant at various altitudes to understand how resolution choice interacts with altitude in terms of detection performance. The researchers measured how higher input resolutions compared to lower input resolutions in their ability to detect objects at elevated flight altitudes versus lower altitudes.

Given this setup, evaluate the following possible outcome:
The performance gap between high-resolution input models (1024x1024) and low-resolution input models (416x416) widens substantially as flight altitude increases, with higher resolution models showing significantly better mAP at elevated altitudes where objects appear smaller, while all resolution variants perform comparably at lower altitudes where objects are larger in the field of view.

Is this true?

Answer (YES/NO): NO